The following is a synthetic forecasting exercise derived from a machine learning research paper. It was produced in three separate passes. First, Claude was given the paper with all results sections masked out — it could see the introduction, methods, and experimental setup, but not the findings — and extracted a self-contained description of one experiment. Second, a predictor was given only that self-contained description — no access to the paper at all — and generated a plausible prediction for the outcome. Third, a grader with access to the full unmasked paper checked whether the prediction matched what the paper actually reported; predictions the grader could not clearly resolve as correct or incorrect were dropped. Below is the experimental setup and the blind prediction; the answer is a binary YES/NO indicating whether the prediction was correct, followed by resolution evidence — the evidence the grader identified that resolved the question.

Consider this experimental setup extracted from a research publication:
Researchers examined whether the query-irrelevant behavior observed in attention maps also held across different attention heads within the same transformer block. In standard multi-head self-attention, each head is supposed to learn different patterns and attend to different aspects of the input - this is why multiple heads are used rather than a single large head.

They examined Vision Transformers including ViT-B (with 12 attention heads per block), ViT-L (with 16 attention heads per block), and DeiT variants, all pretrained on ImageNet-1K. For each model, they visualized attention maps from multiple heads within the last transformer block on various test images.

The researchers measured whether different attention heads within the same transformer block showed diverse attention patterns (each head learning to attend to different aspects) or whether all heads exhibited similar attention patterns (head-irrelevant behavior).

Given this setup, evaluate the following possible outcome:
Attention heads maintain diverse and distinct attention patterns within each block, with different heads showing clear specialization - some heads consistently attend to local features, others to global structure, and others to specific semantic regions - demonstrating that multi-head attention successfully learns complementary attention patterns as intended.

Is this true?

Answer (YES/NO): NO